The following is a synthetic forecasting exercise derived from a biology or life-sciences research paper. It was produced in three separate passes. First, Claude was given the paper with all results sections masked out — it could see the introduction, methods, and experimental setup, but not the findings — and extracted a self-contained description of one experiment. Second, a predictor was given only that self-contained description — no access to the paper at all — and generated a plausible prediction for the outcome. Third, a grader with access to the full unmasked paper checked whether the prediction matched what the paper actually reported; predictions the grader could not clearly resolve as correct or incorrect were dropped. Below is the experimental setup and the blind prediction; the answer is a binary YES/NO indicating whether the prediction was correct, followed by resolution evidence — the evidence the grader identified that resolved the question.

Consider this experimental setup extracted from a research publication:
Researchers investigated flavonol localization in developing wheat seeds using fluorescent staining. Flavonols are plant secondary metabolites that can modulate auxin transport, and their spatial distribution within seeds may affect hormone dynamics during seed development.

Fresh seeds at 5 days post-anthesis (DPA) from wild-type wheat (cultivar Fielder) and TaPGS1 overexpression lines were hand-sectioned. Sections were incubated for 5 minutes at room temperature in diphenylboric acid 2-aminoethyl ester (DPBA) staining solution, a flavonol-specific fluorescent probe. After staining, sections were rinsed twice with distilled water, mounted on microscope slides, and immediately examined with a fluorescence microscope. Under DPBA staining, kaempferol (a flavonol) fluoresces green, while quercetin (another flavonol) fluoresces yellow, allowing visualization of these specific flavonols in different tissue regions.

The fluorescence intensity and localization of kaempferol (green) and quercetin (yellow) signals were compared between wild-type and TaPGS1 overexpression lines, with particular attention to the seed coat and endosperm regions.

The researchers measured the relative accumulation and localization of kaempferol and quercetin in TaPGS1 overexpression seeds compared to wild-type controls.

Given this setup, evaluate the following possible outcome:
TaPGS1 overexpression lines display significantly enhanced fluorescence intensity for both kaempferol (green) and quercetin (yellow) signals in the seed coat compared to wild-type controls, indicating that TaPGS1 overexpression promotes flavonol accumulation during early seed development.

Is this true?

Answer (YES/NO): NO